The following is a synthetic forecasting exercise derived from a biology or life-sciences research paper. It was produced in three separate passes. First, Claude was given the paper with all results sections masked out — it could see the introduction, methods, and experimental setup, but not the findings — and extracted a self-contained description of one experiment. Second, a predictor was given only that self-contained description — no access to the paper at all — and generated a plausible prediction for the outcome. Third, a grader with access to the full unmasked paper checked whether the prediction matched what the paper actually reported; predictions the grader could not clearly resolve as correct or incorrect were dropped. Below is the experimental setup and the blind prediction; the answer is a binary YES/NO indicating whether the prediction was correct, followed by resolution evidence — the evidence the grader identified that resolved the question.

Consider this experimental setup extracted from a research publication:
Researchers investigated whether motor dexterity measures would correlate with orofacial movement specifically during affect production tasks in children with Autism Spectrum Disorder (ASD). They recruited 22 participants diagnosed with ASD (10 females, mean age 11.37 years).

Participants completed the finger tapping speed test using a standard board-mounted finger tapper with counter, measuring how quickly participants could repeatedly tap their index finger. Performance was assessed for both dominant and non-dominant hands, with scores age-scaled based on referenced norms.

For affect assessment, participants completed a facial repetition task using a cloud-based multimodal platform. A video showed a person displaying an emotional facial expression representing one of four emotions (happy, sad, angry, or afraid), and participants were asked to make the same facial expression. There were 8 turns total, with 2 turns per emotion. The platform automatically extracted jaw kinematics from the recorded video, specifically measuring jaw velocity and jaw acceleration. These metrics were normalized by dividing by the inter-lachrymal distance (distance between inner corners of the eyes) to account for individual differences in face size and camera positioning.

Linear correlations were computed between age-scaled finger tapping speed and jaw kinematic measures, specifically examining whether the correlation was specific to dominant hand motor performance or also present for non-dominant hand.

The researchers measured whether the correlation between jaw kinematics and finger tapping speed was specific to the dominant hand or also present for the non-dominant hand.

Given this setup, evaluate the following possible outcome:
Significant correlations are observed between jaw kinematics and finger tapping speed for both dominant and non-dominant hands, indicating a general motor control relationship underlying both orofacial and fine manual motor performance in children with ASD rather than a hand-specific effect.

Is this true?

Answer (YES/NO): NO